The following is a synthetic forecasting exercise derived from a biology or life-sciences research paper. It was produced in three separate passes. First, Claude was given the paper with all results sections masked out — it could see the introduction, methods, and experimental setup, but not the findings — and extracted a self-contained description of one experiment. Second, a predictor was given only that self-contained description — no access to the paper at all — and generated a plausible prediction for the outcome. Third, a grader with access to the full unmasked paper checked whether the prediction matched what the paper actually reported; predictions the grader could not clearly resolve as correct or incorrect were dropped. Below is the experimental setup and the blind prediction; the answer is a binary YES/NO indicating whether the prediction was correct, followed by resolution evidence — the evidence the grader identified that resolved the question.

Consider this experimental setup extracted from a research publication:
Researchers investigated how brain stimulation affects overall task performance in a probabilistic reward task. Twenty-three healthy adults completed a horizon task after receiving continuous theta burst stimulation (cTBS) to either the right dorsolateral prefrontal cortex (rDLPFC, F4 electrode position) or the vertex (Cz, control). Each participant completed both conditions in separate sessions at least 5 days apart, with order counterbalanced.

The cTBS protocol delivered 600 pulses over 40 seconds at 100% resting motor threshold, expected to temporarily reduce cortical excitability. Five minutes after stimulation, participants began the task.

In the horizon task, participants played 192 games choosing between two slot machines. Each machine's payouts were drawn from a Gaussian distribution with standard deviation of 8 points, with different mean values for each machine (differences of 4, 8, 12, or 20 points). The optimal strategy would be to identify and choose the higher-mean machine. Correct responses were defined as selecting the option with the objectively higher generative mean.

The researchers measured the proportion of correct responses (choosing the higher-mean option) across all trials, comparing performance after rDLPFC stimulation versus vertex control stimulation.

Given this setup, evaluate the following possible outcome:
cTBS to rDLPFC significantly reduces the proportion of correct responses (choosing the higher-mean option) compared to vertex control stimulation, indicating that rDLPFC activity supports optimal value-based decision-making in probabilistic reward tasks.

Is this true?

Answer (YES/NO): NO